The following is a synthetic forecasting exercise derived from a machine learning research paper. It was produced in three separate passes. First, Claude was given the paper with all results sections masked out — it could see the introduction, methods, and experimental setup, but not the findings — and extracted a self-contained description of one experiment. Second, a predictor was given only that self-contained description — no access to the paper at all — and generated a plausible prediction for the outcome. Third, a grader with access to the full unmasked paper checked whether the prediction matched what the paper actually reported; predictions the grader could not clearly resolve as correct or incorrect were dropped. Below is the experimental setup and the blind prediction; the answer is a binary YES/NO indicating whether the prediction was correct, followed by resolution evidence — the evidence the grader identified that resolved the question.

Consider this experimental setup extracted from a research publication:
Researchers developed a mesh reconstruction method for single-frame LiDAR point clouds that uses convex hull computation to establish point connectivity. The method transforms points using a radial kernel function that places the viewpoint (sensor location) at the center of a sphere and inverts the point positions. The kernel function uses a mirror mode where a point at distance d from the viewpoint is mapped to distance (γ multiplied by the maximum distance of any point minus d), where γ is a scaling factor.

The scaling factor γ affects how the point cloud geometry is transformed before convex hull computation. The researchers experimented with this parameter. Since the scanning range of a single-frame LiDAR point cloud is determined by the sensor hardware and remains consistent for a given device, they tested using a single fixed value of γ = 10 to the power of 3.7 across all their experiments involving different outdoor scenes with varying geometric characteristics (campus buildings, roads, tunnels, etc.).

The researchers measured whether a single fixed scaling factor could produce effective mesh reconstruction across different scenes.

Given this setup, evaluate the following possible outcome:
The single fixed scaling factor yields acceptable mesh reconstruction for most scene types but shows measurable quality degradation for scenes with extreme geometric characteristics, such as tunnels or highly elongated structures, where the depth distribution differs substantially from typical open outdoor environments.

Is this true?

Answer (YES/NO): NO